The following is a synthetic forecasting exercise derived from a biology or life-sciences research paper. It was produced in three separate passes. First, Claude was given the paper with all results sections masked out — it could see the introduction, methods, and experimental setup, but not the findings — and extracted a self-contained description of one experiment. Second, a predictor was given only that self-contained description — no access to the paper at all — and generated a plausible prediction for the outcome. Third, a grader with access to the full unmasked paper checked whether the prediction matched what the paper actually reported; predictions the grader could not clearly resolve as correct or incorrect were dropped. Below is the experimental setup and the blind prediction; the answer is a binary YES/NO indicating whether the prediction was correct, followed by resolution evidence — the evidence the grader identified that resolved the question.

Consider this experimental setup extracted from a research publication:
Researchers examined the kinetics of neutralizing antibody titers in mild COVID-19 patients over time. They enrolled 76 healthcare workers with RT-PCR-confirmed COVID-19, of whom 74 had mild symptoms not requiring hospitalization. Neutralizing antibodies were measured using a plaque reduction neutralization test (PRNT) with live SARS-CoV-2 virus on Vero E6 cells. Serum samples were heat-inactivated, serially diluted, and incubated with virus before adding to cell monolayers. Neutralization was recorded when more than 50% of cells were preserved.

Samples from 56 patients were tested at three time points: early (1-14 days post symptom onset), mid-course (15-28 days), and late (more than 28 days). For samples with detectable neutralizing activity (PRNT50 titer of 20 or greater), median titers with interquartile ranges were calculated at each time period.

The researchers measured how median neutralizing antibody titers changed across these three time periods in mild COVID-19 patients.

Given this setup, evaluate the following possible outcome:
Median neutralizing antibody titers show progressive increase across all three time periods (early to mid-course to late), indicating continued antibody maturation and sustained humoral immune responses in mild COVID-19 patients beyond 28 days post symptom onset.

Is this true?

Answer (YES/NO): NO